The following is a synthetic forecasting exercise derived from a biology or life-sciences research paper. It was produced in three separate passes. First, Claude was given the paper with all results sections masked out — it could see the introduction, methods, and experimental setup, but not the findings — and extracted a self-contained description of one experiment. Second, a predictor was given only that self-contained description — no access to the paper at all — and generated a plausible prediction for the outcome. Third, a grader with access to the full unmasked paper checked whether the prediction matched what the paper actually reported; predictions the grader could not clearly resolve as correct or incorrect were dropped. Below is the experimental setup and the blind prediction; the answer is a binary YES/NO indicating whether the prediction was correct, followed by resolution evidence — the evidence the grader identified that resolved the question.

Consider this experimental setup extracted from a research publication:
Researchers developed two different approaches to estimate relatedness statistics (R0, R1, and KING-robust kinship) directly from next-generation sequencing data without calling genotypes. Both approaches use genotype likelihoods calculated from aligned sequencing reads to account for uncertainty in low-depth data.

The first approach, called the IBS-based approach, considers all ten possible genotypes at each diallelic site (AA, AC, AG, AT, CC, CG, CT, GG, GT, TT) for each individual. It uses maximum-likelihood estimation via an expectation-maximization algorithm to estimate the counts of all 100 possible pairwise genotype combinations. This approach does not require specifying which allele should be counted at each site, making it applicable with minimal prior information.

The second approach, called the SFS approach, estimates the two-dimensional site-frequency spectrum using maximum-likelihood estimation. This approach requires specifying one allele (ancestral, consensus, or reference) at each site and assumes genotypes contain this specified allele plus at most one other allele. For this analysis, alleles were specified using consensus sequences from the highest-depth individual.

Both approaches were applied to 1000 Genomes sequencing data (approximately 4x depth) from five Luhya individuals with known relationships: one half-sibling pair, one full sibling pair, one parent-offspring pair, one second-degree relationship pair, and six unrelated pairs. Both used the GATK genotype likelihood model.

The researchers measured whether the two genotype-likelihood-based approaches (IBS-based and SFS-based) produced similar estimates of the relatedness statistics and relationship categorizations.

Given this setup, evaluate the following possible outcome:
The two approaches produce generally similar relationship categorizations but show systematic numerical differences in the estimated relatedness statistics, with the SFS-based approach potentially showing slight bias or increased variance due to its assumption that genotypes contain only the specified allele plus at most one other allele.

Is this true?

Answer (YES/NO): NO